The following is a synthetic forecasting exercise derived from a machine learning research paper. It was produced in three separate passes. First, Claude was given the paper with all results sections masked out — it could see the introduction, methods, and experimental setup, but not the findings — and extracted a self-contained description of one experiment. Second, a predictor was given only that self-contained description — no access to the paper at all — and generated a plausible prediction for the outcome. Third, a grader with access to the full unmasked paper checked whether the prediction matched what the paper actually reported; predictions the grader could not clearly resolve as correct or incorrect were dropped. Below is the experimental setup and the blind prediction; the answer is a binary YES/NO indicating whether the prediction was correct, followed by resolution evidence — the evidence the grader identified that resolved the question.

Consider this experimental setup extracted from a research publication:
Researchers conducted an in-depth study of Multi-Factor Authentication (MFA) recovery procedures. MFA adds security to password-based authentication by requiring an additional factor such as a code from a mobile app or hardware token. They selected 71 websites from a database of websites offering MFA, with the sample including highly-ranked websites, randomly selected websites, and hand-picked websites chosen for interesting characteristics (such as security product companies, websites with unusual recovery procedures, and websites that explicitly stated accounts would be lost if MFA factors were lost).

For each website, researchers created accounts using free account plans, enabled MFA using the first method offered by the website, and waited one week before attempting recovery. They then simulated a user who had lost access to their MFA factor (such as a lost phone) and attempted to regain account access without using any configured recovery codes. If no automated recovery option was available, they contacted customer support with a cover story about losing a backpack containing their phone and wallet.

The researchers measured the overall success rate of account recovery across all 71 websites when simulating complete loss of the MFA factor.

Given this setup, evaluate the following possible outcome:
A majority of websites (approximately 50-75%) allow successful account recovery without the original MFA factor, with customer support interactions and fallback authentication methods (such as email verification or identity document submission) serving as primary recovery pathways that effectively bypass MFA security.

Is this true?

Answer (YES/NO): NO